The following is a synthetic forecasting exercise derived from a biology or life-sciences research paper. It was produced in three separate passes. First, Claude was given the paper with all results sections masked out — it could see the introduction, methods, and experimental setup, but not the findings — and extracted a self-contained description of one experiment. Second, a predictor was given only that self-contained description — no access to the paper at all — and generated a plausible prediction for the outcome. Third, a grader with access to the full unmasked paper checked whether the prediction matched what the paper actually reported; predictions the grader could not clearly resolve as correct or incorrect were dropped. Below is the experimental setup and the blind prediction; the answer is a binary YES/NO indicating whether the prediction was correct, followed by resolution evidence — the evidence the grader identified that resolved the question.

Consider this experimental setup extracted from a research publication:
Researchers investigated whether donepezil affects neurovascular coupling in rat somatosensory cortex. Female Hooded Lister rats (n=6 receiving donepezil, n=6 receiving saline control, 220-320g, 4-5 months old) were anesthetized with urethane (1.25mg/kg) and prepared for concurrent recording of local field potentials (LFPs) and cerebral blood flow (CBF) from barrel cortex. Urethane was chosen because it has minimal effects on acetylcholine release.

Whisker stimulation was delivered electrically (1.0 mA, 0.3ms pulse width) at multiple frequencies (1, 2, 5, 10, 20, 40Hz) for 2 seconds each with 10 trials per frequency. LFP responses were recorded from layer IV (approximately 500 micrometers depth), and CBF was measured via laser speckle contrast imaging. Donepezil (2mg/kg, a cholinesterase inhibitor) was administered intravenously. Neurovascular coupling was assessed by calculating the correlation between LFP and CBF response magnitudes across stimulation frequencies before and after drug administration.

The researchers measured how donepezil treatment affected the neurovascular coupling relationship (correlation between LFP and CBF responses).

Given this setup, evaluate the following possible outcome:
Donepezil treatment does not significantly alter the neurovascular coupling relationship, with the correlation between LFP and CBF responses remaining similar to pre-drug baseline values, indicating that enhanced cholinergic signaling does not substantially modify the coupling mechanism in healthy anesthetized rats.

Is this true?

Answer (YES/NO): YES